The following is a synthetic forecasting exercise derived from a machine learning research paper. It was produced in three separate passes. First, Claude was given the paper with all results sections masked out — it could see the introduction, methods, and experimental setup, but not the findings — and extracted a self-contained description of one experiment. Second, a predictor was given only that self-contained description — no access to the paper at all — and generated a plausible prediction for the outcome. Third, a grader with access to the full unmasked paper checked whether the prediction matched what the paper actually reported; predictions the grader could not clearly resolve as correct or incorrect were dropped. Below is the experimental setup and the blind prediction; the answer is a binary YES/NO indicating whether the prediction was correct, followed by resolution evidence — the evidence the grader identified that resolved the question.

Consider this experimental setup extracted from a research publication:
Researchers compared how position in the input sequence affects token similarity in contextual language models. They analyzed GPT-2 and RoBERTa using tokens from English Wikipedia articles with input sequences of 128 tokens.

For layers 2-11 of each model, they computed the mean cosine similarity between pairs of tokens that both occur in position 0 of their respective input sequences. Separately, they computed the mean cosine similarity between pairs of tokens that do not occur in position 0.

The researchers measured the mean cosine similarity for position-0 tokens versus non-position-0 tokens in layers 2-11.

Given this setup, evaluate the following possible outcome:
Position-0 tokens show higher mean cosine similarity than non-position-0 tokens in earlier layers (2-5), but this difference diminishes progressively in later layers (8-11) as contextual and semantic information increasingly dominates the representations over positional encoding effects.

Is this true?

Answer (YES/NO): NO